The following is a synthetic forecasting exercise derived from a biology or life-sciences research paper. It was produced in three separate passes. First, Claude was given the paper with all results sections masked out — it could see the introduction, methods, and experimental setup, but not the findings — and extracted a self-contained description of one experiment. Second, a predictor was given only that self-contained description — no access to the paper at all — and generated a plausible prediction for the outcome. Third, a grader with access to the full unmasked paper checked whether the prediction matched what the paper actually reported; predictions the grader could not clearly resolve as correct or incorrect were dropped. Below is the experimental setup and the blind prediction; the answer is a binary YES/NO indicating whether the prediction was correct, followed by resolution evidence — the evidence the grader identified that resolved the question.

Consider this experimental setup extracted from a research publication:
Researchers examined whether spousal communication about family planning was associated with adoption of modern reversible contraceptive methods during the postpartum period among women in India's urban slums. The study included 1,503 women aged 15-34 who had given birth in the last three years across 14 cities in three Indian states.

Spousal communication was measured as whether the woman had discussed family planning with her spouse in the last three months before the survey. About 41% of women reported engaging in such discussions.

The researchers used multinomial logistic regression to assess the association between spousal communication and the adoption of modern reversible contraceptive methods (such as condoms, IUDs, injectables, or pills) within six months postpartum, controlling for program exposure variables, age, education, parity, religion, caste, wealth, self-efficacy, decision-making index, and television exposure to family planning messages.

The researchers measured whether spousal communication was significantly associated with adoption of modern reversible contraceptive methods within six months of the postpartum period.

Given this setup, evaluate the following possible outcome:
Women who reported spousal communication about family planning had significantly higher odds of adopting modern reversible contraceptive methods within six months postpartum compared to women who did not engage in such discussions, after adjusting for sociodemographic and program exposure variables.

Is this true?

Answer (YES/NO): YES